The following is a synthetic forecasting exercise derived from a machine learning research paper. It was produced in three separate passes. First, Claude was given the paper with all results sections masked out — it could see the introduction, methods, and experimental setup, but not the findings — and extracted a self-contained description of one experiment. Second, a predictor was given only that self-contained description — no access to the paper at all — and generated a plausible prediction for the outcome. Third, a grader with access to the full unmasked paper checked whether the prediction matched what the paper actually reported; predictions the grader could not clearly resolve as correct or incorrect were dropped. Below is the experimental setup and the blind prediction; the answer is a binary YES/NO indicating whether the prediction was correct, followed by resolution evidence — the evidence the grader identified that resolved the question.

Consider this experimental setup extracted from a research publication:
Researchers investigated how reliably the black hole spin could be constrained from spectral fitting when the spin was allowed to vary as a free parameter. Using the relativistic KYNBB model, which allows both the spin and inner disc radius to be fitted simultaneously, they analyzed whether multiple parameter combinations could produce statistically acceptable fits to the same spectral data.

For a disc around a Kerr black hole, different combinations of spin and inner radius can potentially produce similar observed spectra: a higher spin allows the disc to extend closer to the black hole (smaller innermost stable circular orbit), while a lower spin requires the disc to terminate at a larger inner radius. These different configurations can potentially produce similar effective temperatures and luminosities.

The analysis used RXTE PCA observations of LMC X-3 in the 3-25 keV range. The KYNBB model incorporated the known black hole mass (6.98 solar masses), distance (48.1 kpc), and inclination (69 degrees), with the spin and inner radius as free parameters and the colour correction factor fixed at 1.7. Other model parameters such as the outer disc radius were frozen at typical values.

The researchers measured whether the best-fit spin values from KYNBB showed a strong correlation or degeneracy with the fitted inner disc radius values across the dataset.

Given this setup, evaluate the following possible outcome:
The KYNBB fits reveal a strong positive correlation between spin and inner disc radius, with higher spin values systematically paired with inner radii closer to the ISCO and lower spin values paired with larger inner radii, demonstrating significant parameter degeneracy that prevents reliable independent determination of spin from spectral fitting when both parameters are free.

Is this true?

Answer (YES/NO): NO